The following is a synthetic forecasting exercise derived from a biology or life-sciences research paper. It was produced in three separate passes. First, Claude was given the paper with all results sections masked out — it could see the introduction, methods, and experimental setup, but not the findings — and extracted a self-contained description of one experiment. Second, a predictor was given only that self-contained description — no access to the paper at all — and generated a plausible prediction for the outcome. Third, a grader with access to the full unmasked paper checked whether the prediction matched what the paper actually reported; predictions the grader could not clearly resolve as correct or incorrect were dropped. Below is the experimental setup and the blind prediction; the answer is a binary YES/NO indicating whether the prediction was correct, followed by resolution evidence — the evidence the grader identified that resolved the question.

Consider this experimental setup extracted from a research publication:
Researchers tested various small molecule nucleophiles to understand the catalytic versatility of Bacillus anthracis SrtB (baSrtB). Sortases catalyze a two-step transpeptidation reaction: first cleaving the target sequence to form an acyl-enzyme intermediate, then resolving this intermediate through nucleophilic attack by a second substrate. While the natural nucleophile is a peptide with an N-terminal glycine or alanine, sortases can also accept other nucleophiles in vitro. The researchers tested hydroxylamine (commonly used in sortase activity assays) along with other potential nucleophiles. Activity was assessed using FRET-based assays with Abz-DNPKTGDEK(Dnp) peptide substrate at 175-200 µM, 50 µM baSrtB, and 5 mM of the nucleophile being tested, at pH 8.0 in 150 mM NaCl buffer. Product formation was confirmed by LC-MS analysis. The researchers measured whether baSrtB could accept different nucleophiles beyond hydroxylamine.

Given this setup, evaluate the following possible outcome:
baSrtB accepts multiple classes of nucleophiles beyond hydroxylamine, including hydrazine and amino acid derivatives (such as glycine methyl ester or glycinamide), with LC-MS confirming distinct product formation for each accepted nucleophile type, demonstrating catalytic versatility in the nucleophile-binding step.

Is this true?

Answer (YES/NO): NO